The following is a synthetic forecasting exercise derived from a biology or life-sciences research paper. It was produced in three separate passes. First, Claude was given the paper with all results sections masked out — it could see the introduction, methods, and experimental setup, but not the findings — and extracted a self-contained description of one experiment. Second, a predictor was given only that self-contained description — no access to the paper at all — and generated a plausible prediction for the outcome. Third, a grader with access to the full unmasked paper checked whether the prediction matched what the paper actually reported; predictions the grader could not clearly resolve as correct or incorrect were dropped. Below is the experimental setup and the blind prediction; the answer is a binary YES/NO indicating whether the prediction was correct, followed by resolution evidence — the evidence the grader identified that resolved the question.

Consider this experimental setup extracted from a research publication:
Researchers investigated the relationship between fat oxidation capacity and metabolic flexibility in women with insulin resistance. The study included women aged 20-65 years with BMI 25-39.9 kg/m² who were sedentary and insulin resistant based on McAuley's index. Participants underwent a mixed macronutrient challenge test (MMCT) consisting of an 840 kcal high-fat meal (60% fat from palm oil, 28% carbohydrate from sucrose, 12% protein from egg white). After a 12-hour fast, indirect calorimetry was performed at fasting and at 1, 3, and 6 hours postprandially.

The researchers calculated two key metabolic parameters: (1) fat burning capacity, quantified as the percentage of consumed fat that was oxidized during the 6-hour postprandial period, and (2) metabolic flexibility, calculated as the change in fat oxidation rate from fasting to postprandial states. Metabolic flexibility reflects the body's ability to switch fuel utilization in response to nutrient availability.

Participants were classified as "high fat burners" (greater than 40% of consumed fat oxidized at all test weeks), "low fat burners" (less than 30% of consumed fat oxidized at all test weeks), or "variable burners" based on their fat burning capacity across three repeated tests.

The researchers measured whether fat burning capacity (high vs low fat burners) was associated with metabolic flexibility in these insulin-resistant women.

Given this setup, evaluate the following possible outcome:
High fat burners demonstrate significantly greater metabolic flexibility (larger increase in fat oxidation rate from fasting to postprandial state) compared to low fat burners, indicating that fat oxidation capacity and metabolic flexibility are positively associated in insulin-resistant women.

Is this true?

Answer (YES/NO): NO